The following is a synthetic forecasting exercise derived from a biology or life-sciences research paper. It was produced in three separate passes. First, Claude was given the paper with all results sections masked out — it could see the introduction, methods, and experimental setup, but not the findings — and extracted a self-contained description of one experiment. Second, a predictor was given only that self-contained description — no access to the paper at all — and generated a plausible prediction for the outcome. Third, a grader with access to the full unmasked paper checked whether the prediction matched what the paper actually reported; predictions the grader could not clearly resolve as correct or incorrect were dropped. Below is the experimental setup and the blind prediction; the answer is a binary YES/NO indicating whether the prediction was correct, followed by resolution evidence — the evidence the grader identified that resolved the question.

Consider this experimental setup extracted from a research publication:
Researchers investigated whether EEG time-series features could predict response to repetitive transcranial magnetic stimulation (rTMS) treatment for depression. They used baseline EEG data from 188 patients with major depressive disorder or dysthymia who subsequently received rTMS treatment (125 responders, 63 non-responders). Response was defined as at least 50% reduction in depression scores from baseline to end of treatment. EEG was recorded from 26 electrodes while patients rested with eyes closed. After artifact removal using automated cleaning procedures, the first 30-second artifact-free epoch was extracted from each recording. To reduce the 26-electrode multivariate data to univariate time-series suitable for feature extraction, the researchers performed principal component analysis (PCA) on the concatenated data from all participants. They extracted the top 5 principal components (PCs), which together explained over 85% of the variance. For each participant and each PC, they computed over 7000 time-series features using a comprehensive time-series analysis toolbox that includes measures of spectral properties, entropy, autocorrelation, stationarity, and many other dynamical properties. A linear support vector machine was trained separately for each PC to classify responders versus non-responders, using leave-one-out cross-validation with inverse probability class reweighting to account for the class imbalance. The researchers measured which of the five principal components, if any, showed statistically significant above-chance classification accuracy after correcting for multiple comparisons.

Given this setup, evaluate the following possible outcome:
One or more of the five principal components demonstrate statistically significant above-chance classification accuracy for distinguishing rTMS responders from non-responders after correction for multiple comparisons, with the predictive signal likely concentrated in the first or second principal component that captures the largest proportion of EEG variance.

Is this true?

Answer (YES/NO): NO